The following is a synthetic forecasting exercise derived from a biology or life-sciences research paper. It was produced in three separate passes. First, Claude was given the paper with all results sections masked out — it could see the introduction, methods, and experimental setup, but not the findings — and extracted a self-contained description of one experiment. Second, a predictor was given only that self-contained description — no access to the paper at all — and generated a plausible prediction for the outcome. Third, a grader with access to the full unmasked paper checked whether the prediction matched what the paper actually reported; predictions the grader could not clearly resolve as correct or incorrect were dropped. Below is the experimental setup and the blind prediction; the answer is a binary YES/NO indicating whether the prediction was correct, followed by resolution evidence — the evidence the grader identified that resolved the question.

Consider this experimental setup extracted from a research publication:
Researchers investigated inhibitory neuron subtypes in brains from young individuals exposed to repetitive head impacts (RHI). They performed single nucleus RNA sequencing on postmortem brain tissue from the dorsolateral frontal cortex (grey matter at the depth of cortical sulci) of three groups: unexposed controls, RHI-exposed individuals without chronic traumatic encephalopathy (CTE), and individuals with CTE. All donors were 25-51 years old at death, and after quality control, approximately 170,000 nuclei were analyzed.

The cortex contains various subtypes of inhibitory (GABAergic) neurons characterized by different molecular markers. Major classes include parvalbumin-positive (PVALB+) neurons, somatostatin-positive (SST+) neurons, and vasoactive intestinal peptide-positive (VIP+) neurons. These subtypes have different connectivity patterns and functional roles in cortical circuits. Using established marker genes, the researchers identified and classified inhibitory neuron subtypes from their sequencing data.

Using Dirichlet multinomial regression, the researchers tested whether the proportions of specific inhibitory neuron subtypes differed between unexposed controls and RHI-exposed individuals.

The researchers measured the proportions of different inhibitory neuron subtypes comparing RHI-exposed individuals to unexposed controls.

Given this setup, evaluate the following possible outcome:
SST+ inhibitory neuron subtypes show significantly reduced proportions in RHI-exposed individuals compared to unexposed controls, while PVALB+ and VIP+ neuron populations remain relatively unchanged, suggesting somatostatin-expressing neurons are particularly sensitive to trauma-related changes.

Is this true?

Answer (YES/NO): NO